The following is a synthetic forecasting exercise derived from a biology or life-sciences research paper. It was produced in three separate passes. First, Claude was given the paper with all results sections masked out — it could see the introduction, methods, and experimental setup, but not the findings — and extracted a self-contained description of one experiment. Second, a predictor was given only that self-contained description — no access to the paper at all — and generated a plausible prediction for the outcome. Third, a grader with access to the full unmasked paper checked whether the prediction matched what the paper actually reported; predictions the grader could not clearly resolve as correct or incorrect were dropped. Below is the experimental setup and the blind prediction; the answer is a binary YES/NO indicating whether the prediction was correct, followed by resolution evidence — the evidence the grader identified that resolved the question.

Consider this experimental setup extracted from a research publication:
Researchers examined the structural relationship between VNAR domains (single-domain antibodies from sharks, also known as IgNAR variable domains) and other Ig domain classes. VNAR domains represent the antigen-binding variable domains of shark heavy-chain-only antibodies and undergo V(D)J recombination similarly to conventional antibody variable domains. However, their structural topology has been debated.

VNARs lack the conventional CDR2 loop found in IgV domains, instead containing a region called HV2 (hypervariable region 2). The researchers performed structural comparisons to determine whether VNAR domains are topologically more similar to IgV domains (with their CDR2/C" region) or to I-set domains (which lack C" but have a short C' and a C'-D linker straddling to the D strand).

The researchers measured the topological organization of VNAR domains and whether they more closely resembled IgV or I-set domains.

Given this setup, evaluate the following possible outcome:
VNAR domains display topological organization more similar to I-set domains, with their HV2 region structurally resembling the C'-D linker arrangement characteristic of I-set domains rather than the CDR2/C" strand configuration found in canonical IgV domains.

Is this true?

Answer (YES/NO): YES